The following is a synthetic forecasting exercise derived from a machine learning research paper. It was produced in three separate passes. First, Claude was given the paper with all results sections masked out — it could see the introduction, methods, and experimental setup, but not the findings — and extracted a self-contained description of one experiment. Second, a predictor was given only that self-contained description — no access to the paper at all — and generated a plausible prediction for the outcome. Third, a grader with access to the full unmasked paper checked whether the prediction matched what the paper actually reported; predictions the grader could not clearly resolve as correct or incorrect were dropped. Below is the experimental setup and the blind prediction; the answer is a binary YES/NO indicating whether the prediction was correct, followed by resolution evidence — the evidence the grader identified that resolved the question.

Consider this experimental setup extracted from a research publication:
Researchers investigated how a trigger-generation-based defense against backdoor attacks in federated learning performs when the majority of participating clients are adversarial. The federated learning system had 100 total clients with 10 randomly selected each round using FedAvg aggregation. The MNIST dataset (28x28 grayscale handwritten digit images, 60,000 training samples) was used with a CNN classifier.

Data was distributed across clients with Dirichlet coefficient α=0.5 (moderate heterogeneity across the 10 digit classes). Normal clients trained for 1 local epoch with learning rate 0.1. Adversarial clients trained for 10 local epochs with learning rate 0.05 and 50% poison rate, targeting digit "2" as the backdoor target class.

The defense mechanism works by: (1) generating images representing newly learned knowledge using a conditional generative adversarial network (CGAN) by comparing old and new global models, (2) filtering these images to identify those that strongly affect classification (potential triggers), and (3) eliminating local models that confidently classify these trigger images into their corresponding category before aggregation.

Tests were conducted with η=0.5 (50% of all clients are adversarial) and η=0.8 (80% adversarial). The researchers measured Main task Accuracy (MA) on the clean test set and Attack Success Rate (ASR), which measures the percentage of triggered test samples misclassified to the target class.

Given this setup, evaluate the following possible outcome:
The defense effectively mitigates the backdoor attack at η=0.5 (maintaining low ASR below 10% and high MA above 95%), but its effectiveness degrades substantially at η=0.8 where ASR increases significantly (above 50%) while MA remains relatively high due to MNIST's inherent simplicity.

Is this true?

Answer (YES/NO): NO